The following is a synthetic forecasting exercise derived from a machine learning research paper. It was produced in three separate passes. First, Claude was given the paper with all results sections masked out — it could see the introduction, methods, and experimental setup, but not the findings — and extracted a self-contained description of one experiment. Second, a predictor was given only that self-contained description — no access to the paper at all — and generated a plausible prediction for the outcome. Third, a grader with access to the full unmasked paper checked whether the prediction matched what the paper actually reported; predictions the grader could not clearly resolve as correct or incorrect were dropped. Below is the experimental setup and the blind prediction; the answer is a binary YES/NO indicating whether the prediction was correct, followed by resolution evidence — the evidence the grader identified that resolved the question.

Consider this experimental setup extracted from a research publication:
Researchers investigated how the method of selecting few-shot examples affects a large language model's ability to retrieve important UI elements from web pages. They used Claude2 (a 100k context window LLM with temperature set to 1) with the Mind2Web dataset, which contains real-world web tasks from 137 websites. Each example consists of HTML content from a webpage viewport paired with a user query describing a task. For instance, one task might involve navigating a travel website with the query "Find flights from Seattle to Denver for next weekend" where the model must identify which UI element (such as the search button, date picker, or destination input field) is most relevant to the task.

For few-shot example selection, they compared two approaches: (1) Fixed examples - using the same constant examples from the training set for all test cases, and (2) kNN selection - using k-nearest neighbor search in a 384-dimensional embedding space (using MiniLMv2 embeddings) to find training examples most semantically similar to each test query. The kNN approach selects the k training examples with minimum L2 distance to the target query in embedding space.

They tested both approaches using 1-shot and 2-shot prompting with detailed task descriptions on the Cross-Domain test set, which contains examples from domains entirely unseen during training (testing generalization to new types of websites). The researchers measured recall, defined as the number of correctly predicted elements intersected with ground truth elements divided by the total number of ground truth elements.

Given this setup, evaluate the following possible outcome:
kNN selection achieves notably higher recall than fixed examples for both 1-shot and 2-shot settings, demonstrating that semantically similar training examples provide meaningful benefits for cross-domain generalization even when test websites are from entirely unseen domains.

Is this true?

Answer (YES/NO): NO